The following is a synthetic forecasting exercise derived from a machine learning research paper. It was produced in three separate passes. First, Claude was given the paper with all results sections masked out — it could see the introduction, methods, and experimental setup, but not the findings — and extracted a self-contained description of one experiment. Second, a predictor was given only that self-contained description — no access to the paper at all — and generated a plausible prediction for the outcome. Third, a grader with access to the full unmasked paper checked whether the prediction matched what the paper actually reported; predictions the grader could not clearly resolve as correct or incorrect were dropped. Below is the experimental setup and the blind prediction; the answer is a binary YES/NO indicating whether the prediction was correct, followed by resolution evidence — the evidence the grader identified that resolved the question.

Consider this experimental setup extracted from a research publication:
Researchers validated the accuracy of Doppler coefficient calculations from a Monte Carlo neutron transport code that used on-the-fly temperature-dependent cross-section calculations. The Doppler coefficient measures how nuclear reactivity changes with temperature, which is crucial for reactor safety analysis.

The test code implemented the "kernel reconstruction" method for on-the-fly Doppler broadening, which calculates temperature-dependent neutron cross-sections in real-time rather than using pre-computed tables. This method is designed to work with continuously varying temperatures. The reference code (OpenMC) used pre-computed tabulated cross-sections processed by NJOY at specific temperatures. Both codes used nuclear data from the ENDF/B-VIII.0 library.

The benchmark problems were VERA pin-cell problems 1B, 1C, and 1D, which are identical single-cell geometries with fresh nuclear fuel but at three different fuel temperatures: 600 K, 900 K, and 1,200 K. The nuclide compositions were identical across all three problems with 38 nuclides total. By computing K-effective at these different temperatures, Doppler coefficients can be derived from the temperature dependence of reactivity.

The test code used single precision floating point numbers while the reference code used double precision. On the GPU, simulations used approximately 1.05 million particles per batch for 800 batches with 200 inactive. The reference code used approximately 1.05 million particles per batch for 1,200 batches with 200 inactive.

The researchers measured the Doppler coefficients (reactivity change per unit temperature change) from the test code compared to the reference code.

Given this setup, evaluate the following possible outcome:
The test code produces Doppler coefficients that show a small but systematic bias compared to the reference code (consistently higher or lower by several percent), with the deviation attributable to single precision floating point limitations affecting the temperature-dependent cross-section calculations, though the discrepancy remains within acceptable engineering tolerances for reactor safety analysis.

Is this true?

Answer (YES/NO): NO